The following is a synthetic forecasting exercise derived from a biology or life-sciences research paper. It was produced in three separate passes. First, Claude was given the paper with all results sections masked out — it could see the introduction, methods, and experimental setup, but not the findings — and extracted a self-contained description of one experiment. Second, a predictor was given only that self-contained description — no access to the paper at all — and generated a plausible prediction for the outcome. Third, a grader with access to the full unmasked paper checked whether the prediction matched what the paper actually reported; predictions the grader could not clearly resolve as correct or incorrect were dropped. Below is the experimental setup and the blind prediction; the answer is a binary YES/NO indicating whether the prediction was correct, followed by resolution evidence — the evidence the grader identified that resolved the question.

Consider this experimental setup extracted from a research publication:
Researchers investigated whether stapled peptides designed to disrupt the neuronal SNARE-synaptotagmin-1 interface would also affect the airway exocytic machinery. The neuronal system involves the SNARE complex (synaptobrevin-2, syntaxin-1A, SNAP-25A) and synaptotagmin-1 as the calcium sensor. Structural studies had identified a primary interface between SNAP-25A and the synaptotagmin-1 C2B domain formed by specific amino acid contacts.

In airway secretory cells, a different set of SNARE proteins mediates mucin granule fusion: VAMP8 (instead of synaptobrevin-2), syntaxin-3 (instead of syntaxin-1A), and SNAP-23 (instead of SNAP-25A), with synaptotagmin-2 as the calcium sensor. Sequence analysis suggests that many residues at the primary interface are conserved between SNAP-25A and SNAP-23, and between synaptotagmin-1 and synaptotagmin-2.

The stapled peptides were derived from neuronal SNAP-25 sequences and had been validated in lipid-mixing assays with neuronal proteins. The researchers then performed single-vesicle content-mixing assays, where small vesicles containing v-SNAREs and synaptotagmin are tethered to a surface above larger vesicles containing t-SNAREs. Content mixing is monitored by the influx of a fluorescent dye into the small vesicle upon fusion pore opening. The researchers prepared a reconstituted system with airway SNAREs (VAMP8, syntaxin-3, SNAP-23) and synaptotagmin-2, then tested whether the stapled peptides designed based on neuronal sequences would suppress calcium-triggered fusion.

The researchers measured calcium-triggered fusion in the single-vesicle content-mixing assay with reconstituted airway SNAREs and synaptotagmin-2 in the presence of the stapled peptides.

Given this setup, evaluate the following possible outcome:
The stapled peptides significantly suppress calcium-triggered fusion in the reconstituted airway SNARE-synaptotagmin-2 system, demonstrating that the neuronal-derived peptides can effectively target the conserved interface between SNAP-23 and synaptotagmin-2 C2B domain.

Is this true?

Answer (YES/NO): YES